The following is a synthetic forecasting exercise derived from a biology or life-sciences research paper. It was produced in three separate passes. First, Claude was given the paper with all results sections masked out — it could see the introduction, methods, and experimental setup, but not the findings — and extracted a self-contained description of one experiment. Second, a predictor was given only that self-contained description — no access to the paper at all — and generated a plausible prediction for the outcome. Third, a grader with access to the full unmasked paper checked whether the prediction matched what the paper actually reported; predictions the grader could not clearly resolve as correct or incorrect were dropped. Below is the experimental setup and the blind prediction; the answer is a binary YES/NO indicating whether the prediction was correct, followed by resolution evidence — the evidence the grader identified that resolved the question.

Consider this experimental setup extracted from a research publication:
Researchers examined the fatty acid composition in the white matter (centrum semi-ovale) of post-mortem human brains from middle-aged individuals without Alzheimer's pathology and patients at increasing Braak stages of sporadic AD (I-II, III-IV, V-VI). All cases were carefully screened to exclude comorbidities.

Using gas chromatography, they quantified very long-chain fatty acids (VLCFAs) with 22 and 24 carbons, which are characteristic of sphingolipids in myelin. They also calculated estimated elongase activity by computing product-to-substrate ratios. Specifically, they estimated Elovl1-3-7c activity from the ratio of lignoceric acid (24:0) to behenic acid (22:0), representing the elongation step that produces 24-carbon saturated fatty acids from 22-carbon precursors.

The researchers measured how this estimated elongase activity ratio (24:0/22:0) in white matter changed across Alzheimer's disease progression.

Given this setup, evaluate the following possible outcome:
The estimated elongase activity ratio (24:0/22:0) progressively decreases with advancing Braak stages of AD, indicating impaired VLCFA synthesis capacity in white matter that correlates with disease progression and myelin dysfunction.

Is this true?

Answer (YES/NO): YES